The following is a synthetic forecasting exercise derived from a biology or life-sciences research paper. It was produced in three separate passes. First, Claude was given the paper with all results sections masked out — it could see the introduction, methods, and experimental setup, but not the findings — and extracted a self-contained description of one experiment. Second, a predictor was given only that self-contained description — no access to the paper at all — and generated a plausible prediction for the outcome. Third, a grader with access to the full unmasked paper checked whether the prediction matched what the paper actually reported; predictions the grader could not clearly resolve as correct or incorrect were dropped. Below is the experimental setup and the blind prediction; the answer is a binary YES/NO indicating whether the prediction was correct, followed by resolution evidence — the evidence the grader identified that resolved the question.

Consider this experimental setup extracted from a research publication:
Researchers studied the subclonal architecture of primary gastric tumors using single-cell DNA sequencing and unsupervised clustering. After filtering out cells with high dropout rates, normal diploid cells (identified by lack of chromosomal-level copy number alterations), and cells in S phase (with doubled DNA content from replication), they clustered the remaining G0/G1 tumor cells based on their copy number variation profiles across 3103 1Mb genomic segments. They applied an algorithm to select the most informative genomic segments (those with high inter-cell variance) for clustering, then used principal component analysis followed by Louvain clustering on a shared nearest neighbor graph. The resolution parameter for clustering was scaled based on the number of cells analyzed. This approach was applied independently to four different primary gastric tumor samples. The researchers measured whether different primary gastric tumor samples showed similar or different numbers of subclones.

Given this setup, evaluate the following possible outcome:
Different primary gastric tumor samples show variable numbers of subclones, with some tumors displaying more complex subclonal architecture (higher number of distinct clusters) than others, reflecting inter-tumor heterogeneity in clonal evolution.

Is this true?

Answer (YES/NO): YES